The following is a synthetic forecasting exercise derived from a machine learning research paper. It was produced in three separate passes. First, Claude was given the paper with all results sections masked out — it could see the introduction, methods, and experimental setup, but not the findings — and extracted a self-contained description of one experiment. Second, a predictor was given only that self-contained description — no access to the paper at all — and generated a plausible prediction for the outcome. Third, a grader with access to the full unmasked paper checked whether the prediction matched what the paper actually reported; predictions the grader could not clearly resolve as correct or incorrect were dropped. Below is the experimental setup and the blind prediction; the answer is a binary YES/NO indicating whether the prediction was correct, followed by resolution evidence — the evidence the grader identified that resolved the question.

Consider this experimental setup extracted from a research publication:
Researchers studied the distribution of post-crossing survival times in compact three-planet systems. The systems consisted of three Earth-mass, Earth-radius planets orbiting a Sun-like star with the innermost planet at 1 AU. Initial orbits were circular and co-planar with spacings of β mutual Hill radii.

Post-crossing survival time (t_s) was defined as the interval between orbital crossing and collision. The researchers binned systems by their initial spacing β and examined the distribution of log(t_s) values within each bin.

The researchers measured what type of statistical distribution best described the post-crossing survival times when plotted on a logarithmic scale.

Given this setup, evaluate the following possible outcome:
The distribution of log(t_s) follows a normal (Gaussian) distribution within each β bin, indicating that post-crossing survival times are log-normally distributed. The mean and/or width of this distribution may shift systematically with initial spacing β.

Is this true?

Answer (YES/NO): NO